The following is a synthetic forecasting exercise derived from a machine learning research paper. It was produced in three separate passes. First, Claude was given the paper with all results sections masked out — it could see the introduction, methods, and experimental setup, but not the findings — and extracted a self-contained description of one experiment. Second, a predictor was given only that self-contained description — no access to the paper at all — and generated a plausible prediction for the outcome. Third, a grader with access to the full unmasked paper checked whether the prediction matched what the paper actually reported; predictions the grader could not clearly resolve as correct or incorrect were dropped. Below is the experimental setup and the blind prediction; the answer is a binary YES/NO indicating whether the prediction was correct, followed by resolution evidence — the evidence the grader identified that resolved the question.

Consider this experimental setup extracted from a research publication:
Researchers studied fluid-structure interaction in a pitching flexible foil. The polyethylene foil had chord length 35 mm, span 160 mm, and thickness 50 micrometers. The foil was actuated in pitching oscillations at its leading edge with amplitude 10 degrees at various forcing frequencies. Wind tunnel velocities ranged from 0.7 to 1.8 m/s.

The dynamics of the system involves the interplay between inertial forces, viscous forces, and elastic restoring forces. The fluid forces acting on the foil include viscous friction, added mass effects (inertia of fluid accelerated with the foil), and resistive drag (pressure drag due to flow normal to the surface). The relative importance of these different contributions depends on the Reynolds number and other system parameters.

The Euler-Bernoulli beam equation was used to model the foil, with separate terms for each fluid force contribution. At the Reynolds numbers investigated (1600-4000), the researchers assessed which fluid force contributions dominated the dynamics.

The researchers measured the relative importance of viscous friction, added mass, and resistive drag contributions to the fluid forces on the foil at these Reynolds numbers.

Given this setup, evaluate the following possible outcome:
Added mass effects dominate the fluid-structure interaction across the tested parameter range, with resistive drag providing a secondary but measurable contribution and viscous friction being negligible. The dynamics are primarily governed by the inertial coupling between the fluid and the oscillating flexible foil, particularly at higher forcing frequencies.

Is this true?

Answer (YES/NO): NO